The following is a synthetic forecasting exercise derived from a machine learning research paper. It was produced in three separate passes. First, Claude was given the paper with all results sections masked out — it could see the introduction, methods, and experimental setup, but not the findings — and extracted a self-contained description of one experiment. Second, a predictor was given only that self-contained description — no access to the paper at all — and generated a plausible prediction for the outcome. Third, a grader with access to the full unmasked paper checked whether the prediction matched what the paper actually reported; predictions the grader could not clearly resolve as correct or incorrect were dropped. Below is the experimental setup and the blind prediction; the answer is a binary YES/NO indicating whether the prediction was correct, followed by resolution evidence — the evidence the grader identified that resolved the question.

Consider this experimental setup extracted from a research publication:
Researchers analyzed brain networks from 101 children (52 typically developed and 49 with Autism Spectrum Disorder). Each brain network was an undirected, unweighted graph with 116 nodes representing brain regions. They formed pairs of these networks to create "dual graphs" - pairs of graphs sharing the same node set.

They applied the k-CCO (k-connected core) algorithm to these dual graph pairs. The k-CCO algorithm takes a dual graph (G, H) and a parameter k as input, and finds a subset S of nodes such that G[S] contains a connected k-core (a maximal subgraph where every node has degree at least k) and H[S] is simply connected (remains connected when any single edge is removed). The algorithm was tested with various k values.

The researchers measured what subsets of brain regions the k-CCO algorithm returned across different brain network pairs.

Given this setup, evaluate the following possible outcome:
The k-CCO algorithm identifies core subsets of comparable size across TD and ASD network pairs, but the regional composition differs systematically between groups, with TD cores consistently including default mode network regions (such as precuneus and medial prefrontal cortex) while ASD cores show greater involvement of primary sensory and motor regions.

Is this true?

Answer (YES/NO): NO